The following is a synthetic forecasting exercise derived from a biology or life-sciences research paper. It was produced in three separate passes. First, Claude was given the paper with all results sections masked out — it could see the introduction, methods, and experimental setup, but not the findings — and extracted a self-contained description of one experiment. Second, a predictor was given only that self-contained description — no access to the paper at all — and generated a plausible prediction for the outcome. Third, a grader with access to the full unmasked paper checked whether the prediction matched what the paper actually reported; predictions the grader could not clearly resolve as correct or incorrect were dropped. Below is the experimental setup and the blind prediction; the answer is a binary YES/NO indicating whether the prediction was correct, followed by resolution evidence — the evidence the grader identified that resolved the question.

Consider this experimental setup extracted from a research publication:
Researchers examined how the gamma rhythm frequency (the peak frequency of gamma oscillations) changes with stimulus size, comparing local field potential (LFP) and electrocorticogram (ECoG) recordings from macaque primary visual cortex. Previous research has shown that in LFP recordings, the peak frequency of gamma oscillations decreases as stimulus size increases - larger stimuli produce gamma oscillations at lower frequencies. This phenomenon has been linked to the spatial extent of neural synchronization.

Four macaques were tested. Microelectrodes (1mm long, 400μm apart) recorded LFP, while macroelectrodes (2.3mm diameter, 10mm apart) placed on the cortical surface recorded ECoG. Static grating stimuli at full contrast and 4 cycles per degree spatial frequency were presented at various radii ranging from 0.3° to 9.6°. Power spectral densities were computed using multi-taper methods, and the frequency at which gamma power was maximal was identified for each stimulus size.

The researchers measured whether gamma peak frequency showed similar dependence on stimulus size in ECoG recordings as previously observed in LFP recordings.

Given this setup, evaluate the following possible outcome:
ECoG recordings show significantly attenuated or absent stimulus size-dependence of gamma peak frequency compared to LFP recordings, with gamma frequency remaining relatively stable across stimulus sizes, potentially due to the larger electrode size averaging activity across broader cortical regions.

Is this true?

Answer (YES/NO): NO